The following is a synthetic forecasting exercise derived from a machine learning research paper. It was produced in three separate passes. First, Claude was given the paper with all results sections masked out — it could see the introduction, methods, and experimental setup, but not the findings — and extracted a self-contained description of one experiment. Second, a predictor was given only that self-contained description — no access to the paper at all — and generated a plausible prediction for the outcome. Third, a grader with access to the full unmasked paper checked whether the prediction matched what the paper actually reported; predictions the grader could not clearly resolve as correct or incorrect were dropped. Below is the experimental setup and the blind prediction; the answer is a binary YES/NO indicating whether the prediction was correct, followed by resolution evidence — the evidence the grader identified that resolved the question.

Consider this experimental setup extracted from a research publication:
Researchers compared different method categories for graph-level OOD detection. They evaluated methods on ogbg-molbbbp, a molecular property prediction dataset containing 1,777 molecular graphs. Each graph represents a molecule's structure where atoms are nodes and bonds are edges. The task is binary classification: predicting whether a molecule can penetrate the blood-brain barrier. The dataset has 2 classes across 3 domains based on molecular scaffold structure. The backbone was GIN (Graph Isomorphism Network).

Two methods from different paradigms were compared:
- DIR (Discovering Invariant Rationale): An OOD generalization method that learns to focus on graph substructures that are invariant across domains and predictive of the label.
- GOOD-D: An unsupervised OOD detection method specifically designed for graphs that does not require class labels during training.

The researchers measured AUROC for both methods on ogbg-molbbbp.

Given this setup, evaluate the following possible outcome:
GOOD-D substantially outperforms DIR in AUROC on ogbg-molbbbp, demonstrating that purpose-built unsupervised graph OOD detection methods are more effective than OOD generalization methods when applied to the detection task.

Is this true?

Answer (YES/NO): NO